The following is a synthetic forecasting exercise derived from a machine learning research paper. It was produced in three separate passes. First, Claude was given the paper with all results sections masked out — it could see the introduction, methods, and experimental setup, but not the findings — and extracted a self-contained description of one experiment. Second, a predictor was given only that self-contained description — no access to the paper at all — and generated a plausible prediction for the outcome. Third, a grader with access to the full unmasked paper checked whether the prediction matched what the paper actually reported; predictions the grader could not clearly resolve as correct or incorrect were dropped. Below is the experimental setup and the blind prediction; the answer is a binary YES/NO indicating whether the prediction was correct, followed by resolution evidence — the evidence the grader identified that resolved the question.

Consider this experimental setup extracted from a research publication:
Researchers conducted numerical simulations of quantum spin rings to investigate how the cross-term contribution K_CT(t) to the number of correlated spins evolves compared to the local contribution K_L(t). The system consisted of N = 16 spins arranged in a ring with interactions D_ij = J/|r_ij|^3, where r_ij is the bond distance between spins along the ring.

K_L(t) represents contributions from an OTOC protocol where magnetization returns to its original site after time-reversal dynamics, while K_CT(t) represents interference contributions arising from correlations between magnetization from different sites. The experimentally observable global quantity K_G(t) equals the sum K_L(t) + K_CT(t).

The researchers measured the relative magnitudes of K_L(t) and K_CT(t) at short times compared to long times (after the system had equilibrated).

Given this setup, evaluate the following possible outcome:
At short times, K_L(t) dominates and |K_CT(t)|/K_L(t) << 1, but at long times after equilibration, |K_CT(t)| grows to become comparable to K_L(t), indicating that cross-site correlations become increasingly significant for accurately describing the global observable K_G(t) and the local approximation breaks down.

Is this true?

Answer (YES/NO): NO